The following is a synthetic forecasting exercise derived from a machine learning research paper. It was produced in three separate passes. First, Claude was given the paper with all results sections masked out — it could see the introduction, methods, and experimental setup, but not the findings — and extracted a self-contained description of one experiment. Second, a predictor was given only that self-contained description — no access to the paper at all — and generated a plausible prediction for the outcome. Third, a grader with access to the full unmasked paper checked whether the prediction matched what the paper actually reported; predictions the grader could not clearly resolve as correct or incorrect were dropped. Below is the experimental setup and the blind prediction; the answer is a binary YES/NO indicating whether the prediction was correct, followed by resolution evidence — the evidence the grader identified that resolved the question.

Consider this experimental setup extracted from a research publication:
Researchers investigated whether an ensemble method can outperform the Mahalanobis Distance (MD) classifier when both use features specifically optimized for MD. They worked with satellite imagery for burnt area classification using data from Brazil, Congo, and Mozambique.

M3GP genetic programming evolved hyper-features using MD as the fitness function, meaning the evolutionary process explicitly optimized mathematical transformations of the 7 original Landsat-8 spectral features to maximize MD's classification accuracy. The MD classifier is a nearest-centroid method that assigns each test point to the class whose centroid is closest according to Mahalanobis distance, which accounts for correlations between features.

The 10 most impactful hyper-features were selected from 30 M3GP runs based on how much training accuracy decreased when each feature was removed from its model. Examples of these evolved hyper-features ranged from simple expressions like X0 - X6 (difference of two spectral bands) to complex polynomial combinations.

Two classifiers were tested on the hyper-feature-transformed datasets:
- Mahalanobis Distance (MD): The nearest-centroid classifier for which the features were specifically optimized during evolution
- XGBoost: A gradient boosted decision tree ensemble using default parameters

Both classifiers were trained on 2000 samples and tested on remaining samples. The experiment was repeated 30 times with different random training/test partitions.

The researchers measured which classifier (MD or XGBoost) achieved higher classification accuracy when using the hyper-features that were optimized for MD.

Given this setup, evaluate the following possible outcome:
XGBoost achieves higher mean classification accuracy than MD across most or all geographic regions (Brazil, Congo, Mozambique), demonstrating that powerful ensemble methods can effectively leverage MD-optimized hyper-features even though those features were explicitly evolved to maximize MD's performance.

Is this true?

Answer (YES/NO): YES